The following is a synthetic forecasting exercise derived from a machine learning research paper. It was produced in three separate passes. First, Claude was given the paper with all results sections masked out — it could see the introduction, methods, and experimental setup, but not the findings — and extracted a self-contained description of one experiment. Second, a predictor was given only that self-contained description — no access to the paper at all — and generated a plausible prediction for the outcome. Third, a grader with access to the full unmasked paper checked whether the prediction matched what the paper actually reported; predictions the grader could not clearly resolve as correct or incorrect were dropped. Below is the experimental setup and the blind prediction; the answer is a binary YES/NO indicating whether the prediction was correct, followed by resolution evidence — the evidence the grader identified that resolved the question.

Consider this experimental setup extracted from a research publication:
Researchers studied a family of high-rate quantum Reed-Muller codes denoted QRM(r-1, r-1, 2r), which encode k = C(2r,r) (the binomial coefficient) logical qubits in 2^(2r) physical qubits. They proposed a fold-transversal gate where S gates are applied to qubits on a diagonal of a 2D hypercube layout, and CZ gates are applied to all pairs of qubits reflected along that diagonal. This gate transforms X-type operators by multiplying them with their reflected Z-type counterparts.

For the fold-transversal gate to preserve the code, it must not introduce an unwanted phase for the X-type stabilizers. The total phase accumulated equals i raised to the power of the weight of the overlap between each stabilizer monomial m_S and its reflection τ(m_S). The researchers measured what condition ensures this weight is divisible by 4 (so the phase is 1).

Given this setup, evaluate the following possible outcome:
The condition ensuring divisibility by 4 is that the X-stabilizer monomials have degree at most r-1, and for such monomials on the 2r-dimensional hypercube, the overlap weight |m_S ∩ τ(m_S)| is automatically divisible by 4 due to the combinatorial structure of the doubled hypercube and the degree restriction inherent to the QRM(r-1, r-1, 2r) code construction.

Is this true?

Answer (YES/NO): YES